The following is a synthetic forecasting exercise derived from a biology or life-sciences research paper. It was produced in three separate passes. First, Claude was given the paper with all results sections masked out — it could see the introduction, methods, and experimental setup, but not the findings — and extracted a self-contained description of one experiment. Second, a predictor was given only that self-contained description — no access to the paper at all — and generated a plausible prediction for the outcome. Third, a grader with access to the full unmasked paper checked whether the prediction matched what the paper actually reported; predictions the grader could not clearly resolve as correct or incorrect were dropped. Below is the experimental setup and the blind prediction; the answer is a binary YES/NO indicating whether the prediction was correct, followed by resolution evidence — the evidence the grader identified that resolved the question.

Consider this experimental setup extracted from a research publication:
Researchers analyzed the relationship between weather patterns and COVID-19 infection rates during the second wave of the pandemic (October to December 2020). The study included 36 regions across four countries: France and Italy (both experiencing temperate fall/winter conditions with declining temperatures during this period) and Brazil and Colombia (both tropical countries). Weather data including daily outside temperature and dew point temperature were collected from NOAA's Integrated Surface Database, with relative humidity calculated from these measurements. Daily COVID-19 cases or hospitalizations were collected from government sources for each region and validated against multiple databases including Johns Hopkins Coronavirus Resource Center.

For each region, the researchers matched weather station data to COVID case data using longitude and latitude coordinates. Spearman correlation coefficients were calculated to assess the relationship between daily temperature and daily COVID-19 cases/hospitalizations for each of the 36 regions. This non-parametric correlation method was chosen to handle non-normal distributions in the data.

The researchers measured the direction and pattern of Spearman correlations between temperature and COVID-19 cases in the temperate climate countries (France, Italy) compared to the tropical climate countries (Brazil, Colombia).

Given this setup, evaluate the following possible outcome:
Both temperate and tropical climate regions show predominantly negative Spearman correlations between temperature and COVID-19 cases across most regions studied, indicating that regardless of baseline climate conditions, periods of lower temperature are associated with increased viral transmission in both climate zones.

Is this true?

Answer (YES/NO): NO